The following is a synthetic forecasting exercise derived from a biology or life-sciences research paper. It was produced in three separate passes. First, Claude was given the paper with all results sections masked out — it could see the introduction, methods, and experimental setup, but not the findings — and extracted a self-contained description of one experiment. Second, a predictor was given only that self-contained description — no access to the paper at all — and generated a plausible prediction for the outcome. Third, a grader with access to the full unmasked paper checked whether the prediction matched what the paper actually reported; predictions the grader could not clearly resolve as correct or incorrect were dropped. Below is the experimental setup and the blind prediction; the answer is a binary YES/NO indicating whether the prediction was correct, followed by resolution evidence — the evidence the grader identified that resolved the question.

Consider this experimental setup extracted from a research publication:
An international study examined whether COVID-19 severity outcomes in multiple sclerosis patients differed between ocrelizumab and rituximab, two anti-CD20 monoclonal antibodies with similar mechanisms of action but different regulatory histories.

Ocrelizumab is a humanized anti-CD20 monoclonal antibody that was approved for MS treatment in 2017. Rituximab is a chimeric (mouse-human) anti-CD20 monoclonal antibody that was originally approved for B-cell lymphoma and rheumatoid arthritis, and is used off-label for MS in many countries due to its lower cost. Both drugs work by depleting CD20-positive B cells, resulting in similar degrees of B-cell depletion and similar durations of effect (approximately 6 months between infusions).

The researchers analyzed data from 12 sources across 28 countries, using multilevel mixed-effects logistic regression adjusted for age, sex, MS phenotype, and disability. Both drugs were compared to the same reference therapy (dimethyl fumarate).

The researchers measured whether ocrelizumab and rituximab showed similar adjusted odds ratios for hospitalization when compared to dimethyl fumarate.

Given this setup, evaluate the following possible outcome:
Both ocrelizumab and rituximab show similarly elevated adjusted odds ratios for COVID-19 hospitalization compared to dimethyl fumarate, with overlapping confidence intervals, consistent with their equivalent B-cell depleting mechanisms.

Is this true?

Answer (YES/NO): NO